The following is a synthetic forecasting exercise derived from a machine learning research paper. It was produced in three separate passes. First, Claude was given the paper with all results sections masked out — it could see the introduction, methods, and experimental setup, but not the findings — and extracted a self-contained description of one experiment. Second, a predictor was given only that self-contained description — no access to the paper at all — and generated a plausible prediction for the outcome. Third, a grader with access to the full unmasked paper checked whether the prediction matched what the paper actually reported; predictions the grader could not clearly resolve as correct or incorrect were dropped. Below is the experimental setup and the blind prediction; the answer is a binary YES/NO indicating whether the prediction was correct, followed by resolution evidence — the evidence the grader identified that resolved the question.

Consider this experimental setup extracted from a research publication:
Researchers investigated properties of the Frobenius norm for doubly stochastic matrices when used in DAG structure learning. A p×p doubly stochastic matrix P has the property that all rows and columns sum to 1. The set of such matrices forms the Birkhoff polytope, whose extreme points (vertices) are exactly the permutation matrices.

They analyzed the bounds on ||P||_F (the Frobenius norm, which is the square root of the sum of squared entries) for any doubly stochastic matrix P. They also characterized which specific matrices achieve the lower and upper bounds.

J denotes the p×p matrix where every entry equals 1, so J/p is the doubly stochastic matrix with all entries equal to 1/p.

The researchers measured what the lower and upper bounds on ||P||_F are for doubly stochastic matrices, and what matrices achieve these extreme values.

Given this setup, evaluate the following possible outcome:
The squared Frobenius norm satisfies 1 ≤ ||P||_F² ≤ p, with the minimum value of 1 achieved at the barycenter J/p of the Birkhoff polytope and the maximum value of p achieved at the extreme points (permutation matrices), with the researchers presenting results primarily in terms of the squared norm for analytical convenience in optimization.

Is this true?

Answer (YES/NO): NO